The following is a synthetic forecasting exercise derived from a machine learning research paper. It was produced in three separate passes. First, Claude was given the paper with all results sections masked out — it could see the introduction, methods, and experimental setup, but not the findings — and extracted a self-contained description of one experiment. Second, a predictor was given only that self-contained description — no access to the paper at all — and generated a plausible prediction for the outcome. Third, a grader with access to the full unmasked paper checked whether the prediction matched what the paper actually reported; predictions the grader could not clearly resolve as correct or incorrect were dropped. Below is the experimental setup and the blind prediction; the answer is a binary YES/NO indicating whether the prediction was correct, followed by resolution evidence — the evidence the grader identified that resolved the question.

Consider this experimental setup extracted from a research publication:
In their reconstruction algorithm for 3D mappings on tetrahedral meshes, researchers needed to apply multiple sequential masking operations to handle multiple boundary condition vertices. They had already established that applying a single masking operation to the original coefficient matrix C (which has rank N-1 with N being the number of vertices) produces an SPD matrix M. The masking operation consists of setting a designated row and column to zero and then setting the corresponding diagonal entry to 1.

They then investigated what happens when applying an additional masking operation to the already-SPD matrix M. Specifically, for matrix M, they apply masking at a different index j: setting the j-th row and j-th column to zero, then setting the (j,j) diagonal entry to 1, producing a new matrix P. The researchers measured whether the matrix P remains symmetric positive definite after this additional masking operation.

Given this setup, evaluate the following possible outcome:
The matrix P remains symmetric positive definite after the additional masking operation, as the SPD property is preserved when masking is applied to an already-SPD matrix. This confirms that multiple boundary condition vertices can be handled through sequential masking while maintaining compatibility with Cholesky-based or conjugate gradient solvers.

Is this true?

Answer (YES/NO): YES